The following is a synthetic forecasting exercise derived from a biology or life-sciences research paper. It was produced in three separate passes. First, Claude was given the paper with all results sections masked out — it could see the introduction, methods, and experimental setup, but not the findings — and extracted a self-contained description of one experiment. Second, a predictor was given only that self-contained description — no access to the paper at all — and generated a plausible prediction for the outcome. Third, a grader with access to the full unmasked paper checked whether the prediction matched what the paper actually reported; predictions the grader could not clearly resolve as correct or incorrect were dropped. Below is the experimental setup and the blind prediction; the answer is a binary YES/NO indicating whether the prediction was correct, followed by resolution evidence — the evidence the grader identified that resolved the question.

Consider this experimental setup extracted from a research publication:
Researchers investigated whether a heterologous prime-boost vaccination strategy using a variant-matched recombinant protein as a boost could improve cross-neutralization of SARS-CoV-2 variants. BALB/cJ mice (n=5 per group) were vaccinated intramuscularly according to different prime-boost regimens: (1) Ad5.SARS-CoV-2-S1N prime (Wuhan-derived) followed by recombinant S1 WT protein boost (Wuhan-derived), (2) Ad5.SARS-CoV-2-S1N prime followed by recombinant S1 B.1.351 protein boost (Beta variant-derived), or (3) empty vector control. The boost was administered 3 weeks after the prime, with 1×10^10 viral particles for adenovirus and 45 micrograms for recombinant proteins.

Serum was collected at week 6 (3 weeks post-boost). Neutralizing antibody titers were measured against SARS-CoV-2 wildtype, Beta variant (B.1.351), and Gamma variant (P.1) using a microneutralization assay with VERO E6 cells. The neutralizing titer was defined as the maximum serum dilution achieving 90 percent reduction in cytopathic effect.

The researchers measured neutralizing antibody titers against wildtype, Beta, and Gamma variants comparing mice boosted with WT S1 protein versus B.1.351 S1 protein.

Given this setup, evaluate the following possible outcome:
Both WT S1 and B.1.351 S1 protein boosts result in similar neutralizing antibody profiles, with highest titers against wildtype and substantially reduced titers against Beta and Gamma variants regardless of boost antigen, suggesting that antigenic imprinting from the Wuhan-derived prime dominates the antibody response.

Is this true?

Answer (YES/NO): NO